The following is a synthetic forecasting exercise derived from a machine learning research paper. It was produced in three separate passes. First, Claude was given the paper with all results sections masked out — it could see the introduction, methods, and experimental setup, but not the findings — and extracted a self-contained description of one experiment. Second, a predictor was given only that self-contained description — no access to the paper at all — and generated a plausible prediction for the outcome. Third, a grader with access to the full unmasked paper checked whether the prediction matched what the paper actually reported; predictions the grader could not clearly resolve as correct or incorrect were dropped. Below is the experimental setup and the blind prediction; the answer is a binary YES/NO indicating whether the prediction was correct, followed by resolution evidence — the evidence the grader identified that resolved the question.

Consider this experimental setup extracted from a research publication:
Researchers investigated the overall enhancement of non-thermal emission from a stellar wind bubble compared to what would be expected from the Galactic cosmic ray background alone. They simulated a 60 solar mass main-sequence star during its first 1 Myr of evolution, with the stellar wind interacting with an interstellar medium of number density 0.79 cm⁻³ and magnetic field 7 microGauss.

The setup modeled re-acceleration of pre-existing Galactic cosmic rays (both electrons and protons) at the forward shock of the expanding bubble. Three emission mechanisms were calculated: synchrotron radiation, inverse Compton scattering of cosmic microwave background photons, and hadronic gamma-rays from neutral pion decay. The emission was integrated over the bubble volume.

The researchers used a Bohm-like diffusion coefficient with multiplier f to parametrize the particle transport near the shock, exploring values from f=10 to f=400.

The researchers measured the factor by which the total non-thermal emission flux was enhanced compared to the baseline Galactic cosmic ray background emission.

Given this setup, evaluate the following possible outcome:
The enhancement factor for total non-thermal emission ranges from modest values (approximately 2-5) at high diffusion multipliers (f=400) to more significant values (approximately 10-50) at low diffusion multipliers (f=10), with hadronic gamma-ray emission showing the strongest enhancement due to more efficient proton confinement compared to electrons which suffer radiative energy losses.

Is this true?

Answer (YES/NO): NO